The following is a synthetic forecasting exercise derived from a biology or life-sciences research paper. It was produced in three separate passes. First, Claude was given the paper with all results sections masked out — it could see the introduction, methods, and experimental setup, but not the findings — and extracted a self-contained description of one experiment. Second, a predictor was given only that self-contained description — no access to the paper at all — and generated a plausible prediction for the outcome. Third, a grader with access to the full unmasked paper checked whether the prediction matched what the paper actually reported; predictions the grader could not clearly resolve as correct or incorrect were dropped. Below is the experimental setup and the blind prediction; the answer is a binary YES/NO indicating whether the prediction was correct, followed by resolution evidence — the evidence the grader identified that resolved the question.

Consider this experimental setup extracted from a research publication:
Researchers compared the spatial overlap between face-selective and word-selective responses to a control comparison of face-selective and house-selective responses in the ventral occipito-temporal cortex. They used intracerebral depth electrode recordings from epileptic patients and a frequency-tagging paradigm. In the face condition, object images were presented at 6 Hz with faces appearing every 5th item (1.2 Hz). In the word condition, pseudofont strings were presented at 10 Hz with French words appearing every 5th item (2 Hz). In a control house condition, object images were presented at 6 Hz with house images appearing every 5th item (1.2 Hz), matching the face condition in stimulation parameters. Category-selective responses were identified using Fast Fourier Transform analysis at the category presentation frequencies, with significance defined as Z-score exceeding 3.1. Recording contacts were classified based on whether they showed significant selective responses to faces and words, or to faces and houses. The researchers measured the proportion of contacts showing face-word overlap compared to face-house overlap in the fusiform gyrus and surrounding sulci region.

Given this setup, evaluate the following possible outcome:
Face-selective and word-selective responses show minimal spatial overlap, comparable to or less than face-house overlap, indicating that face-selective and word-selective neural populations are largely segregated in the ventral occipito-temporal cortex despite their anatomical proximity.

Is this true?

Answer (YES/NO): YES